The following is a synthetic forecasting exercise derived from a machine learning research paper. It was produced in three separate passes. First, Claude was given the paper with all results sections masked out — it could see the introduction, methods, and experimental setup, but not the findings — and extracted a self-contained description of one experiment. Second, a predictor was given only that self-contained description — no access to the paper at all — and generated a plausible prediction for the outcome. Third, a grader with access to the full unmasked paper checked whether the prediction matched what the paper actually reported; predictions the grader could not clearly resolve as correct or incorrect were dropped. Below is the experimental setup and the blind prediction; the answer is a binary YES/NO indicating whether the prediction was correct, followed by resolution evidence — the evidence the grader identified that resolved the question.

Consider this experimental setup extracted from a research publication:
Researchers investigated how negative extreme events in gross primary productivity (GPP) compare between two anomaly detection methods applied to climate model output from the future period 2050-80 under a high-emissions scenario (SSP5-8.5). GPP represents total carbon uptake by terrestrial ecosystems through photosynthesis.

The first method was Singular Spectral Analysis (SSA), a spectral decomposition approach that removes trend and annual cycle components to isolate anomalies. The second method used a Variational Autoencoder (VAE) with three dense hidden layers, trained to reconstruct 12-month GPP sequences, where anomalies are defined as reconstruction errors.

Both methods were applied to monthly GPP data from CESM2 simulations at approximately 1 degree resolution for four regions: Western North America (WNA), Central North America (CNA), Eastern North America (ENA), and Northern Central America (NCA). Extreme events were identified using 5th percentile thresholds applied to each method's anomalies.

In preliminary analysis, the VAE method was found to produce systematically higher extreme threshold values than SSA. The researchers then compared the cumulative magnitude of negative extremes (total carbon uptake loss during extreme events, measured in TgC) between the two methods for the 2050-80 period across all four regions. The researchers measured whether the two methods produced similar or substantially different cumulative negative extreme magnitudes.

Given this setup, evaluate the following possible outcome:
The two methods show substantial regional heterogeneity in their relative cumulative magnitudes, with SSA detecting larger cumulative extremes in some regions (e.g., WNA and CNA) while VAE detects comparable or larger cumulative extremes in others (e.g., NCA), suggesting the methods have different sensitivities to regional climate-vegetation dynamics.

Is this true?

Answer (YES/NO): NO